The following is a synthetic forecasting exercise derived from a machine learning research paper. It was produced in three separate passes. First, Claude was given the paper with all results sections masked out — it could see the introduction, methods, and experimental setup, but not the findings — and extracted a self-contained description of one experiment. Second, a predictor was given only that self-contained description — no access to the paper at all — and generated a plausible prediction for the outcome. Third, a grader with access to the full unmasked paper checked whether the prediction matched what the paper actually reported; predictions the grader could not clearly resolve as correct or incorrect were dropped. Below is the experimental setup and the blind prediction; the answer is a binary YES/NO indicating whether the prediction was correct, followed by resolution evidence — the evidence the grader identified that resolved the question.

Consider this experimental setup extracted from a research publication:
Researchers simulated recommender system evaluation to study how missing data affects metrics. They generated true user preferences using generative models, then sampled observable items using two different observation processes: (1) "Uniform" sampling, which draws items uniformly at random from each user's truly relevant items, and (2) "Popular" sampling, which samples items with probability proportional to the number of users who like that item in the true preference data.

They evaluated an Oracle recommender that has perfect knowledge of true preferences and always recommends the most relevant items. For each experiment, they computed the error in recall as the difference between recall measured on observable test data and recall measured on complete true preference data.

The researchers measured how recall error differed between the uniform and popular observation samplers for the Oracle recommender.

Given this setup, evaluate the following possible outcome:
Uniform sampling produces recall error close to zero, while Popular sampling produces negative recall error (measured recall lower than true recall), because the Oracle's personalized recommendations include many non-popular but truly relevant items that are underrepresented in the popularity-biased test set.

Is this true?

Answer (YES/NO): NO